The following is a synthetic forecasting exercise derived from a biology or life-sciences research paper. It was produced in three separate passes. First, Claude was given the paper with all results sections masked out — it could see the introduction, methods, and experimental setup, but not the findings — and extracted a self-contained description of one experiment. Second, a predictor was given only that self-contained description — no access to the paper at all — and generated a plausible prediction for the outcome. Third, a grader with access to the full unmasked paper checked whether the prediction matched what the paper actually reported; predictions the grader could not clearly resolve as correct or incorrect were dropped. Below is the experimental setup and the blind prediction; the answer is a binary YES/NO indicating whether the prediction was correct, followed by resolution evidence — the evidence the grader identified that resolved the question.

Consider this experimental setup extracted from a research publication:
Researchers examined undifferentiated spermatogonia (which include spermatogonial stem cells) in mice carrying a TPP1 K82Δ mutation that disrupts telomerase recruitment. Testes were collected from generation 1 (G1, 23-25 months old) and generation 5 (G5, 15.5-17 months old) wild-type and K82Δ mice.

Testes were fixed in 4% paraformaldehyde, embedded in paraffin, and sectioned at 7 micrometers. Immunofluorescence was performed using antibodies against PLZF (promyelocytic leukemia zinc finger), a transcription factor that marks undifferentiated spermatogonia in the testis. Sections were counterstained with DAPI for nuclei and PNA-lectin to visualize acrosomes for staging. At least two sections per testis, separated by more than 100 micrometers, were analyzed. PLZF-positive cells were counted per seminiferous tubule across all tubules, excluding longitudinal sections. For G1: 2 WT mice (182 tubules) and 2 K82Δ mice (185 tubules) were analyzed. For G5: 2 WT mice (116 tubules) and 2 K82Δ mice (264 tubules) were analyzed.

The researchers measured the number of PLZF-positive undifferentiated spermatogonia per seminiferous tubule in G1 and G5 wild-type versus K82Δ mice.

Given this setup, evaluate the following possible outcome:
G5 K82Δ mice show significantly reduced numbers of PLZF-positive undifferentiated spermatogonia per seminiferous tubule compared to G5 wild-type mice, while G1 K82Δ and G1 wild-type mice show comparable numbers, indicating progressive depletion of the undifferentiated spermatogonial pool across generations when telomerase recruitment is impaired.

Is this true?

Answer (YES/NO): YES